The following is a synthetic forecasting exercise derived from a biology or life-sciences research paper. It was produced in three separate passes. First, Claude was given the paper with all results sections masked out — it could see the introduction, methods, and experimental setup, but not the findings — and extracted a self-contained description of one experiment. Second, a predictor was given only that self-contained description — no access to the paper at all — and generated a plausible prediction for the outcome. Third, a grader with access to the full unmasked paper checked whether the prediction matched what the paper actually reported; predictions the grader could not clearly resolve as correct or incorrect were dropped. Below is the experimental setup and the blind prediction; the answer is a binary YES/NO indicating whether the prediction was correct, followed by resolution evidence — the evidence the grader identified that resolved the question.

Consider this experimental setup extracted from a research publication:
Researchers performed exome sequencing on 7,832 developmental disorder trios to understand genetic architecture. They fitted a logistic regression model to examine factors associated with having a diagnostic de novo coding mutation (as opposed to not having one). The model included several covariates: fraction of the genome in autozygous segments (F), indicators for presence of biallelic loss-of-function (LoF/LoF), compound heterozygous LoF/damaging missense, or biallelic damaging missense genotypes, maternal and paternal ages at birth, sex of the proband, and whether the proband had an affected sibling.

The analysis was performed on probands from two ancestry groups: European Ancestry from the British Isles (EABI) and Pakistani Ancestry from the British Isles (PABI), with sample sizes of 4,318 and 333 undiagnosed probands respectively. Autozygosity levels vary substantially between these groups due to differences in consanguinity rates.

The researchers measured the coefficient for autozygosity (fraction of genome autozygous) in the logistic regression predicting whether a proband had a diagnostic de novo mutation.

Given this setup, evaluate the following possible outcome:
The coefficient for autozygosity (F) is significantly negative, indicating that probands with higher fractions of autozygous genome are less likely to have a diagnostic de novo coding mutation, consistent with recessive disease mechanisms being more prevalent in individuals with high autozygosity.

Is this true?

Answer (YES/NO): YES